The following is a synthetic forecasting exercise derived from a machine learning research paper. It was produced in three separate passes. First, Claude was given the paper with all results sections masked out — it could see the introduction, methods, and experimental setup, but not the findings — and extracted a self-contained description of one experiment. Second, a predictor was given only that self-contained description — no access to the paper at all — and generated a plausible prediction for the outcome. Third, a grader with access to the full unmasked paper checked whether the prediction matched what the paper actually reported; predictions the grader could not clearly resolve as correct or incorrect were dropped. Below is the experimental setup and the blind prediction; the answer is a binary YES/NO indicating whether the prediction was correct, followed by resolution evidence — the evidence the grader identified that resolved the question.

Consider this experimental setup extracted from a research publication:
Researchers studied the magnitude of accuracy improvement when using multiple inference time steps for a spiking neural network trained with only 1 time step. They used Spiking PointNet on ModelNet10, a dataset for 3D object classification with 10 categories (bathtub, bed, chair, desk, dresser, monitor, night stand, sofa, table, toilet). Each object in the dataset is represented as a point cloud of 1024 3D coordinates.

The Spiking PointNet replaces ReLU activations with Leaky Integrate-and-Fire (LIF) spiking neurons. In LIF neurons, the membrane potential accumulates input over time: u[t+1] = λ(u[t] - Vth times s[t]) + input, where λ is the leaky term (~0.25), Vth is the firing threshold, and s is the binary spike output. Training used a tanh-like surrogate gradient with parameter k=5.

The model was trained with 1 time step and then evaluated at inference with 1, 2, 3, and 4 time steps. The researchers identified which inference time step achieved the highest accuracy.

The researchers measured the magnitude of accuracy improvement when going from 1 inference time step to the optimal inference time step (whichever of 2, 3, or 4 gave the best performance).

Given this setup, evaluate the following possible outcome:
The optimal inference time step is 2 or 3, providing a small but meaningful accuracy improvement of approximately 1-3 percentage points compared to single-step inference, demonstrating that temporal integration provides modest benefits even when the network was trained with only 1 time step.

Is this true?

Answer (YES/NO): NO